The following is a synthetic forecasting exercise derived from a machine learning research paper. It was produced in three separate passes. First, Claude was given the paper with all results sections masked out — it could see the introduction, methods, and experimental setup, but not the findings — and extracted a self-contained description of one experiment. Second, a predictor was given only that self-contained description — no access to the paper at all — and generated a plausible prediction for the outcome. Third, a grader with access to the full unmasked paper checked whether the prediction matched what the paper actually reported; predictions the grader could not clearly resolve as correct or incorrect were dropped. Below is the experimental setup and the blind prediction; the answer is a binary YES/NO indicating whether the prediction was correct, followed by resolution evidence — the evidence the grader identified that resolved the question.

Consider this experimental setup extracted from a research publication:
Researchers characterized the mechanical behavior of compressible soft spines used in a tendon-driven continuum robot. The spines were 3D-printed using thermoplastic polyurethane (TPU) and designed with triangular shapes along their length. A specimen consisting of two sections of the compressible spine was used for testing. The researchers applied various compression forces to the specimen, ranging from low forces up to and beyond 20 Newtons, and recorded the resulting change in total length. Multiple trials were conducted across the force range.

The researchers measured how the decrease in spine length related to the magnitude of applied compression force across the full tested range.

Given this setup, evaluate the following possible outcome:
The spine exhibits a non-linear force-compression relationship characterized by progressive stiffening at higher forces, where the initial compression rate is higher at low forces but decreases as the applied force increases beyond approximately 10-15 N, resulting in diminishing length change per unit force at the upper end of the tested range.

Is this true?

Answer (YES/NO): NO